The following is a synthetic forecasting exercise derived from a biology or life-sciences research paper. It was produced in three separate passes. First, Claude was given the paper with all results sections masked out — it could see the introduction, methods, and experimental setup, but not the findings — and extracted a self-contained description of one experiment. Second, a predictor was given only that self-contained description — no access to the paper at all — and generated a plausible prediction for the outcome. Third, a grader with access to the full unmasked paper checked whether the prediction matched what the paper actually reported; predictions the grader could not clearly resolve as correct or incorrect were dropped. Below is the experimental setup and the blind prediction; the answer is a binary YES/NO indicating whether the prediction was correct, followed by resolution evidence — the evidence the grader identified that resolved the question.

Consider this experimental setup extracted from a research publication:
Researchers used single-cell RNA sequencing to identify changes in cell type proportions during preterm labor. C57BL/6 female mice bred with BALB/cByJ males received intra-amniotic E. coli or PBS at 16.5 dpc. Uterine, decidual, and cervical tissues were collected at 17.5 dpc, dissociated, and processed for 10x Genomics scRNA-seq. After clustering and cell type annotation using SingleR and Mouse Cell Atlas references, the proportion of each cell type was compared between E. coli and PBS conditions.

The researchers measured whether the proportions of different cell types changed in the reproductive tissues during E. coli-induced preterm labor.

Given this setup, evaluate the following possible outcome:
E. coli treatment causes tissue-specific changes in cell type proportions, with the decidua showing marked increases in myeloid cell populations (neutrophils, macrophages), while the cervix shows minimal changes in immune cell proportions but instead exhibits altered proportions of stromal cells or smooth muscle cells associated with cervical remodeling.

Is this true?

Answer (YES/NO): NO